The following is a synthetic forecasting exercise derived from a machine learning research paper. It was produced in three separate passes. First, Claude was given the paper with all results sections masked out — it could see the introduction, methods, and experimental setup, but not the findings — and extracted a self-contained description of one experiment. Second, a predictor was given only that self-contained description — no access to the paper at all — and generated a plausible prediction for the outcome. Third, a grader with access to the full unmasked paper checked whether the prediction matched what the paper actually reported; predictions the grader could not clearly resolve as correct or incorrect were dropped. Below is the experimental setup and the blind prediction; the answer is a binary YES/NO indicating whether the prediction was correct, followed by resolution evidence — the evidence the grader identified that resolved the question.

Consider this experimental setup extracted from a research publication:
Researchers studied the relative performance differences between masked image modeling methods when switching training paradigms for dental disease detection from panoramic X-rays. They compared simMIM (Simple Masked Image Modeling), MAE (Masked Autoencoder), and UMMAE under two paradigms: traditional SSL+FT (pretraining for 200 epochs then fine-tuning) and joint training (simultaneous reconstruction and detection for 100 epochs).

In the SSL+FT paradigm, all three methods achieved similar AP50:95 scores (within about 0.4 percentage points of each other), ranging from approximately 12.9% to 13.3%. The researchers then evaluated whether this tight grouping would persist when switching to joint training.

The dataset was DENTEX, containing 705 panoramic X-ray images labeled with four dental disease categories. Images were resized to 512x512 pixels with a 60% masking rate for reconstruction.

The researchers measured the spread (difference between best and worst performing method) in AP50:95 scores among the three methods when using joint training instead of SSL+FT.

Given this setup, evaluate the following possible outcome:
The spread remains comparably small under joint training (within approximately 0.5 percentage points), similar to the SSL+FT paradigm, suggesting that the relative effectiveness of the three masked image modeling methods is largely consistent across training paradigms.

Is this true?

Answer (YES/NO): NO